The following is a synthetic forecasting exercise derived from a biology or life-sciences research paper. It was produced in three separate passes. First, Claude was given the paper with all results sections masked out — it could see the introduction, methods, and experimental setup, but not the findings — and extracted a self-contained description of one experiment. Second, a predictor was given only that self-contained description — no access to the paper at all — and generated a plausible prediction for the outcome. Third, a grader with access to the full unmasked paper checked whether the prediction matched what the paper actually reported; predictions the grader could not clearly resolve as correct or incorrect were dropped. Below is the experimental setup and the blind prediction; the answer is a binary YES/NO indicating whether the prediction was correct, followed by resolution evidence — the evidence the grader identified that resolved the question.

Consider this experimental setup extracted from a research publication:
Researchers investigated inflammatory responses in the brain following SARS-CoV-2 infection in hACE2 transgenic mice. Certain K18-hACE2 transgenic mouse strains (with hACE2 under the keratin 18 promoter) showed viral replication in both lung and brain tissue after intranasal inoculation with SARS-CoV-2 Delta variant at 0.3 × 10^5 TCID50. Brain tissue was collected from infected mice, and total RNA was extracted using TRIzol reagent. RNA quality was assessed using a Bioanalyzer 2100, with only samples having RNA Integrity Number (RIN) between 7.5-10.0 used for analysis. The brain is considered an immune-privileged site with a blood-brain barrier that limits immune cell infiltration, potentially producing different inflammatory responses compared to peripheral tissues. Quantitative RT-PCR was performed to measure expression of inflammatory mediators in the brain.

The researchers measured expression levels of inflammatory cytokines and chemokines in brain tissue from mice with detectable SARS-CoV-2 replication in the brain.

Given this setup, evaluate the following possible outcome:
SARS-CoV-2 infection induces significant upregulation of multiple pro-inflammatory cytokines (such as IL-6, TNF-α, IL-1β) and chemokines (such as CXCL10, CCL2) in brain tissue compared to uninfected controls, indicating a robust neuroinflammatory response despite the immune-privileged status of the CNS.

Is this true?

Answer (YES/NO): YES